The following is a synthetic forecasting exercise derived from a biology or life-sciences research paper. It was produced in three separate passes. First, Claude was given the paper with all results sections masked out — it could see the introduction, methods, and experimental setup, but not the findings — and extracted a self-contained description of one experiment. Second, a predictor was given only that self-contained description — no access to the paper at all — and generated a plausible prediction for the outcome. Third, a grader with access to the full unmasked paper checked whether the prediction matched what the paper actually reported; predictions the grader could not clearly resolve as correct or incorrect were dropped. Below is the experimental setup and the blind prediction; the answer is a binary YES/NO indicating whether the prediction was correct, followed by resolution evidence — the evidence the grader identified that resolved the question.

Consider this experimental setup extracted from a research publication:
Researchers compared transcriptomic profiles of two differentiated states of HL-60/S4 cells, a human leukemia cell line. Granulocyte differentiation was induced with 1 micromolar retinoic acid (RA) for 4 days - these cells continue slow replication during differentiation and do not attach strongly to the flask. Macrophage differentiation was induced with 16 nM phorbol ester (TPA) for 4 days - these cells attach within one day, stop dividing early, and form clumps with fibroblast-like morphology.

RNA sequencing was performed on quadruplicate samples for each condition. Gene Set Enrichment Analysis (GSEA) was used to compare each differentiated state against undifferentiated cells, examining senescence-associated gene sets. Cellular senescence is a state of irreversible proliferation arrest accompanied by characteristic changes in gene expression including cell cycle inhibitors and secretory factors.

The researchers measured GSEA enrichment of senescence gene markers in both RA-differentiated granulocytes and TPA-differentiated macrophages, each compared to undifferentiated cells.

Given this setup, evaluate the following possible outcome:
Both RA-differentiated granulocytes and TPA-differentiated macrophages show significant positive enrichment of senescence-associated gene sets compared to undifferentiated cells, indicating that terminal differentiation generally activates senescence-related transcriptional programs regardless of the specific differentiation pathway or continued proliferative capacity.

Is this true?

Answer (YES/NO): YES